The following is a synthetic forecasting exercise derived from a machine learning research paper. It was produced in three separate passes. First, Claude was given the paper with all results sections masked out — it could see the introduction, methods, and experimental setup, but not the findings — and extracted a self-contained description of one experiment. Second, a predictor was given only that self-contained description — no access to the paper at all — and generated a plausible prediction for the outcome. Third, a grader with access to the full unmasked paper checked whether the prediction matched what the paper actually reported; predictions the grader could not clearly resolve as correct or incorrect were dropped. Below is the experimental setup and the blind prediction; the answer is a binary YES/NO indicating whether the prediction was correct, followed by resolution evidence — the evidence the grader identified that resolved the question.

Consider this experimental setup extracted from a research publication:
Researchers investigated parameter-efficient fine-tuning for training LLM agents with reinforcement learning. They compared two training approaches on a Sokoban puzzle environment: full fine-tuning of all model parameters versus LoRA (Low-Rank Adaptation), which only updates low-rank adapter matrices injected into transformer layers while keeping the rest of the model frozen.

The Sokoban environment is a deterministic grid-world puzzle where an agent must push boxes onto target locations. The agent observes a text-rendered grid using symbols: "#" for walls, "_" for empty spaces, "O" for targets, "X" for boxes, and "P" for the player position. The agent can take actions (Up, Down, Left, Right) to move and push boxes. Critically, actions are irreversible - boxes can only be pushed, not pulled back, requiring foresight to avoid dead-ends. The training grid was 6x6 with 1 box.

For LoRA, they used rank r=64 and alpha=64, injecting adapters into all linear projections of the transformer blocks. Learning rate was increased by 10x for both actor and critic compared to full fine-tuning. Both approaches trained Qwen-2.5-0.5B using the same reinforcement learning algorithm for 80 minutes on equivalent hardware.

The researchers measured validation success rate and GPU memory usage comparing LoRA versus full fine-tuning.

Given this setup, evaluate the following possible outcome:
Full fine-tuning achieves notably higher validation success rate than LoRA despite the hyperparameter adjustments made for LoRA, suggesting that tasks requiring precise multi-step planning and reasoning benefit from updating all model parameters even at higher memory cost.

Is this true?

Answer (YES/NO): NO